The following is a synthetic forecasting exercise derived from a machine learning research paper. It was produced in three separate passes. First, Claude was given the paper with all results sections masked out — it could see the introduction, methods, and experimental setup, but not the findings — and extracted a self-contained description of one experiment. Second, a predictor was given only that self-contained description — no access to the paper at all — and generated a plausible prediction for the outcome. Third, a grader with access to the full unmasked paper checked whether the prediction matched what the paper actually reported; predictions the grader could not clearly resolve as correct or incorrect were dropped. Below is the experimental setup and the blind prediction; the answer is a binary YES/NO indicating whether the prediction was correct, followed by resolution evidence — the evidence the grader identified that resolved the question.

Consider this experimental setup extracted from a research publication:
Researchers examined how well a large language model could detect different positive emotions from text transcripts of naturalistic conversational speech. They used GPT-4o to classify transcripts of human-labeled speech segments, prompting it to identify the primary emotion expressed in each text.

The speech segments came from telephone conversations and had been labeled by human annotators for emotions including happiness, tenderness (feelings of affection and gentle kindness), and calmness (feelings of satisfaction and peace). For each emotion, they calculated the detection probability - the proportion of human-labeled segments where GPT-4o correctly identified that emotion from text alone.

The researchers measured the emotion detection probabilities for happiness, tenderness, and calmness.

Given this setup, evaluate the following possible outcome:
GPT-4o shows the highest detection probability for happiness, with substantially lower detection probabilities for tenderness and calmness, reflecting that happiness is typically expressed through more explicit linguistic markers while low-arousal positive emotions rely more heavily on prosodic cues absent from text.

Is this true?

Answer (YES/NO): YES